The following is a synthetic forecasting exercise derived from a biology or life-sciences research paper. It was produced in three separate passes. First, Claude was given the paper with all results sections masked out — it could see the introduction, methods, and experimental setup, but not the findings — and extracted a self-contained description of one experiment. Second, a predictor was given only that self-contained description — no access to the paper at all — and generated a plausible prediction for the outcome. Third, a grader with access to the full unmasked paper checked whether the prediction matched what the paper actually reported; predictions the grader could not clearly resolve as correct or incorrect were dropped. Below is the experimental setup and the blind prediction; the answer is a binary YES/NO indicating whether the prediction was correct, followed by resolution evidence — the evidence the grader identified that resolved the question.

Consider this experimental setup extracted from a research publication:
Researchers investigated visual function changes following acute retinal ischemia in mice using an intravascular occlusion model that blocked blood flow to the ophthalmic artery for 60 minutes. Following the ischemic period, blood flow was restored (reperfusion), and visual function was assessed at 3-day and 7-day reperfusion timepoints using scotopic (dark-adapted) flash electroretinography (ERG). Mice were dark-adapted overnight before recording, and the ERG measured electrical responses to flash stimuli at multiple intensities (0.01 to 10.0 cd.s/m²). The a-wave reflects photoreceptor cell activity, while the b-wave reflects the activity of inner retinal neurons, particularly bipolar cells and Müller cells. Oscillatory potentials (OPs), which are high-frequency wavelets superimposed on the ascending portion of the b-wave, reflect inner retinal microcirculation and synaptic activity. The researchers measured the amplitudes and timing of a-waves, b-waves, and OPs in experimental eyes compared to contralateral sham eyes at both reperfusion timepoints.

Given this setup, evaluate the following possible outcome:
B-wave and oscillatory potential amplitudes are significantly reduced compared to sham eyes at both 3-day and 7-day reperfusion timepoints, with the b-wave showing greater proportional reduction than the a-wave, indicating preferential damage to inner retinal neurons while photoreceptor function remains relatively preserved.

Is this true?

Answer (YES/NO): NO